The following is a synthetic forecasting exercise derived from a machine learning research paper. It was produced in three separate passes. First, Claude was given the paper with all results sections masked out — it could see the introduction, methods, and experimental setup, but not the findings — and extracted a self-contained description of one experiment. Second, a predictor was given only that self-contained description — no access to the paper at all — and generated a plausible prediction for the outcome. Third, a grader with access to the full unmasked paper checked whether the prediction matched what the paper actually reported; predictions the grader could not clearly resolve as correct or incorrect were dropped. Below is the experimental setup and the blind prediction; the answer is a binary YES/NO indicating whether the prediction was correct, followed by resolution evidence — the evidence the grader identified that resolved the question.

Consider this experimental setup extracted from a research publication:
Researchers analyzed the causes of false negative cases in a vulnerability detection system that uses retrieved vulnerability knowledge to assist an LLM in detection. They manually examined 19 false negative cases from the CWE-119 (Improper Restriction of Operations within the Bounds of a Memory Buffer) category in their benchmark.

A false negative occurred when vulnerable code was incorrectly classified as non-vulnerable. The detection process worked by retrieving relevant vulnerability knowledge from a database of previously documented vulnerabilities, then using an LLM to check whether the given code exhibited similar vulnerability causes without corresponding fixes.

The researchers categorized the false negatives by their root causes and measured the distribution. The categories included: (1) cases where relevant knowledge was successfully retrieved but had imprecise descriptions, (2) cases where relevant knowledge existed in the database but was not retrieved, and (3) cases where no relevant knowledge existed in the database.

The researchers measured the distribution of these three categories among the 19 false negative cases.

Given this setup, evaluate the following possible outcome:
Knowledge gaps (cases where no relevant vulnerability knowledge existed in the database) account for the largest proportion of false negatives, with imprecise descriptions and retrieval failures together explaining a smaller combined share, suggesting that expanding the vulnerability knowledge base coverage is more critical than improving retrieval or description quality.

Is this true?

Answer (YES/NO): YES